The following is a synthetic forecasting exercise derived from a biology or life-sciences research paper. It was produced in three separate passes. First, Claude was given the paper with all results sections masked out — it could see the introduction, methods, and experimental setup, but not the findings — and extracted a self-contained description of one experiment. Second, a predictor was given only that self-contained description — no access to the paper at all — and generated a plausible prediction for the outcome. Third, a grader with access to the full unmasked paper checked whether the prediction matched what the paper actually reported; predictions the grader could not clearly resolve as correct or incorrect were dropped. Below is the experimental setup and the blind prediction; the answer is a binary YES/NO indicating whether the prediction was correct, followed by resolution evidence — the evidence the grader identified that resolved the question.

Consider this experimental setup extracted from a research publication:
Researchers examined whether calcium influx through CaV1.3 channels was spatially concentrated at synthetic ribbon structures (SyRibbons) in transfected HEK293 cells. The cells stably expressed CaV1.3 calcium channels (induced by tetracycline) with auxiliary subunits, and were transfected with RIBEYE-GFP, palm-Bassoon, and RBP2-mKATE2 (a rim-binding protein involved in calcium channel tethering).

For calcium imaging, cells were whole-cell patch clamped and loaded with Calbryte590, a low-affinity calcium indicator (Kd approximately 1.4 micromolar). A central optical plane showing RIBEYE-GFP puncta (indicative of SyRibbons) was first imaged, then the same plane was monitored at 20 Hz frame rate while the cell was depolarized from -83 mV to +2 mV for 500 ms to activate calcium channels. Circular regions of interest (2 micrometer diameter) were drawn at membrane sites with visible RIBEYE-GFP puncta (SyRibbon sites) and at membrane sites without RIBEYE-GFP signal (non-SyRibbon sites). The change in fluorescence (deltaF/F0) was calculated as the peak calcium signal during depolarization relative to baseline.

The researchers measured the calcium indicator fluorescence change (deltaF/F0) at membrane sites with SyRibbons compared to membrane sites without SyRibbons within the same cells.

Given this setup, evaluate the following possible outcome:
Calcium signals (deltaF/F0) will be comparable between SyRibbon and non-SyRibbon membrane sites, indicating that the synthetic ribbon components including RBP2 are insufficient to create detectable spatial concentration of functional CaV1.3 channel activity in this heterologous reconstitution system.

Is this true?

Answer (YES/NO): NO